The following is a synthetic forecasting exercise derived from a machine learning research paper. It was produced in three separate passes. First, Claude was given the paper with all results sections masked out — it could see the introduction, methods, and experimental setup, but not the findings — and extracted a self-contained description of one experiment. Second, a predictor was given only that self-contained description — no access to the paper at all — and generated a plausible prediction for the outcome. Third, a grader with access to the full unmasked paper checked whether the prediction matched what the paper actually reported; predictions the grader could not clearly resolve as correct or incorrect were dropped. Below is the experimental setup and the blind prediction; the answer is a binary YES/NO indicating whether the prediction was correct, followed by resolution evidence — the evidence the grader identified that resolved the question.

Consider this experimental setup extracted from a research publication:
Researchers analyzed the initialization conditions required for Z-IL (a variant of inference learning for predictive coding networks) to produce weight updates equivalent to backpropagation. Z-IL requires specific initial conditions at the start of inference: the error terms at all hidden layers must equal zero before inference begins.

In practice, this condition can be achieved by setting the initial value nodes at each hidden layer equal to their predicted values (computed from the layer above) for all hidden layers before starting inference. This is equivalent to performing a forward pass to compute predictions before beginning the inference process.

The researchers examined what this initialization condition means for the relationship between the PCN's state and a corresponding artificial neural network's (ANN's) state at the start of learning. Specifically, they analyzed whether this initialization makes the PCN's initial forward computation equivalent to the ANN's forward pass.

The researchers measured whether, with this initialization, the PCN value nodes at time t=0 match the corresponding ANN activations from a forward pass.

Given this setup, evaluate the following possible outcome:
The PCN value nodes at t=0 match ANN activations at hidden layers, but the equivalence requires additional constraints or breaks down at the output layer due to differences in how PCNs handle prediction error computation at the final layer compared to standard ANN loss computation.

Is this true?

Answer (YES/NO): NO